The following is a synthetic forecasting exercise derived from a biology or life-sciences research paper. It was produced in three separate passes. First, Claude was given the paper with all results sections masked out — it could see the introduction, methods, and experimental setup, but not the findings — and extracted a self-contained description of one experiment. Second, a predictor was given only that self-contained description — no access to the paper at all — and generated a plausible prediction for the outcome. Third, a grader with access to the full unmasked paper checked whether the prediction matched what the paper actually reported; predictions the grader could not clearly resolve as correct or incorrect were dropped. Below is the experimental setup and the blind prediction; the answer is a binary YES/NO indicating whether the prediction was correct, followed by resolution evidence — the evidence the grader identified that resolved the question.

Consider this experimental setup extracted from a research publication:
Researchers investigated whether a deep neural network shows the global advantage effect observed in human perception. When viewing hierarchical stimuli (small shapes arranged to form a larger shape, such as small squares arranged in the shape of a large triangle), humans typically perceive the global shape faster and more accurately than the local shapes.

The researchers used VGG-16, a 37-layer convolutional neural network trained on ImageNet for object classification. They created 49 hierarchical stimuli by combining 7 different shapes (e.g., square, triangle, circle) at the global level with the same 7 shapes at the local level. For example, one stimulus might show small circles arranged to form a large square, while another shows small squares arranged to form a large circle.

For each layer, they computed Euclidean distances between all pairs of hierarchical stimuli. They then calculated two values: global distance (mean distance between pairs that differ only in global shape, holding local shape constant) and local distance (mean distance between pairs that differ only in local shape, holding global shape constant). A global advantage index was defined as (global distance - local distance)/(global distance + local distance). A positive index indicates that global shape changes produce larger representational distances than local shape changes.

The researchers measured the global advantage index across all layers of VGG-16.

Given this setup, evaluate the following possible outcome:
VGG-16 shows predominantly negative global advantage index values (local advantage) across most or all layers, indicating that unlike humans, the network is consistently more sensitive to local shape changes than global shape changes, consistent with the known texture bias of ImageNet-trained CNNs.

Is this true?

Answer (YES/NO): NO